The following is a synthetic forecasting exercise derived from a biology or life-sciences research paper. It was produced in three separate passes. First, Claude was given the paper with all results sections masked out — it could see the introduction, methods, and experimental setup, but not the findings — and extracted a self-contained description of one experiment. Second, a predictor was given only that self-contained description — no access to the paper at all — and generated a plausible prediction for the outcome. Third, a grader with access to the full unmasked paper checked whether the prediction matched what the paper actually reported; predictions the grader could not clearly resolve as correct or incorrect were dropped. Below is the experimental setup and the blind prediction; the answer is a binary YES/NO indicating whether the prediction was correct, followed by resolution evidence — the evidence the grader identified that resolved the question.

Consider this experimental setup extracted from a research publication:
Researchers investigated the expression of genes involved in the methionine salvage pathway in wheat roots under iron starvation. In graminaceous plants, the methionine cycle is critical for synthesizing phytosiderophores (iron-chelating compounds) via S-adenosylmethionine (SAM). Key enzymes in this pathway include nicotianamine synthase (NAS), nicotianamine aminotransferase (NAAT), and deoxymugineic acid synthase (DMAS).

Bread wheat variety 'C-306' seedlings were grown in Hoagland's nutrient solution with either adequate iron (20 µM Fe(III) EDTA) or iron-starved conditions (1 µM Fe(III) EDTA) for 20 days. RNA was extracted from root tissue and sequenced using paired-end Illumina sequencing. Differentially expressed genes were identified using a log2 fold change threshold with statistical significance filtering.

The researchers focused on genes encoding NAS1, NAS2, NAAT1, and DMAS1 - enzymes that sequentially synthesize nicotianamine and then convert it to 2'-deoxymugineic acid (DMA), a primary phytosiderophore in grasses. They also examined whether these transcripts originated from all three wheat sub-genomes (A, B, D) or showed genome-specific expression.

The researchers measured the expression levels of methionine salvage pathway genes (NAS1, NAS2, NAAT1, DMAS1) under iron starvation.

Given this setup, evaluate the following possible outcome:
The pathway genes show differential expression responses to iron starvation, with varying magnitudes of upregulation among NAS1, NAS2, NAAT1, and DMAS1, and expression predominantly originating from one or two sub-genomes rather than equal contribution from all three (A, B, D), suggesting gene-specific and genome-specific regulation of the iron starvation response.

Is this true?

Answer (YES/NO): NO